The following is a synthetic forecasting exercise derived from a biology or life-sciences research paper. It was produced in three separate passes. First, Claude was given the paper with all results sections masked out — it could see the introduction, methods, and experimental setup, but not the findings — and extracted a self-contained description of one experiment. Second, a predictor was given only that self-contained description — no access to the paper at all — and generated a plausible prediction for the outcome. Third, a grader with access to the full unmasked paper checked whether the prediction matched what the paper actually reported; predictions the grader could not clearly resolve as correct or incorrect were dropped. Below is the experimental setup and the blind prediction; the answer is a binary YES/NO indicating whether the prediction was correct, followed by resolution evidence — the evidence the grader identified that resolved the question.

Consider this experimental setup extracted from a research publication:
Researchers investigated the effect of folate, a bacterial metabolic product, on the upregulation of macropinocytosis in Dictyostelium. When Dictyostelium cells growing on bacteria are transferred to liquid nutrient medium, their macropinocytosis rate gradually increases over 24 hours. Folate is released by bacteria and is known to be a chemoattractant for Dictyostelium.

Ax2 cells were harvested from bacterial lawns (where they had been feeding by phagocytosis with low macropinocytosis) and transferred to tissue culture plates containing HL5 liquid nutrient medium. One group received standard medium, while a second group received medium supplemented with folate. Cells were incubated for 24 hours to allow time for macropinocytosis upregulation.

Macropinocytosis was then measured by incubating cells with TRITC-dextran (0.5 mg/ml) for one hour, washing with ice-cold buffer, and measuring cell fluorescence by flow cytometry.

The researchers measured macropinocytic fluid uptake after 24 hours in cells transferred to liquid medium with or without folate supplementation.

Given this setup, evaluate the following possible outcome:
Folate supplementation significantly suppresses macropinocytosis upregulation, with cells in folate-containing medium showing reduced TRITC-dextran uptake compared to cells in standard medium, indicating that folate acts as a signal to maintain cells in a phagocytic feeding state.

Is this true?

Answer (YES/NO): NO